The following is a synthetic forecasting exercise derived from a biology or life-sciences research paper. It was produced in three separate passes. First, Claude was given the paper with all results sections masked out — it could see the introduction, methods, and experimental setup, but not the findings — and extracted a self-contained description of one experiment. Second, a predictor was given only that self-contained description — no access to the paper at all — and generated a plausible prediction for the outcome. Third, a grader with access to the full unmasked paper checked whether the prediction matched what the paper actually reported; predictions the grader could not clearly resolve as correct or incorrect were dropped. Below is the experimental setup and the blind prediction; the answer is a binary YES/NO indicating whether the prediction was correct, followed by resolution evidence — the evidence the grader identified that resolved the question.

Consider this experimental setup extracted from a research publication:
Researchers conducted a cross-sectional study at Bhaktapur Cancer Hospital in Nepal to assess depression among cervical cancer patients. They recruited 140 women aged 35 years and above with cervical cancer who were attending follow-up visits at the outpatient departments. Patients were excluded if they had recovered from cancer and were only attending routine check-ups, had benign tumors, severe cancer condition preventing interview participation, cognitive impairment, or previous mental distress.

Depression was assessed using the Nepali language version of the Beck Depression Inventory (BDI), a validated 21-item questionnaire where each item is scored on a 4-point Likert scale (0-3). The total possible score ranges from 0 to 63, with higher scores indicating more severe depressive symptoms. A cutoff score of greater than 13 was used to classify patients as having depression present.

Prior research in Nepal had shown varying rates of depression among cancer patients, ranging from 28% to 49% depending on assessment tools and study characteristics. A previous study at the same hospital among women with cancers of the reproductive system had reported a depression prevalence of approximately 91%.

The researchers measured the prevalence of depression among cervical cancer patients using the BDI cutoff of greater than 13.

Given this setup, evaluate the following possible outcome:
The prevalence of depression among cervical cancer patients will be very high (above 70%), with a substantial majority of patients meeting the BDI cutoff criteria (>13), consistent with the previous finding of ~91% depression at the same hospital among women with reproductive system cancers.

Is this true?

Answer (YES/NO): NO